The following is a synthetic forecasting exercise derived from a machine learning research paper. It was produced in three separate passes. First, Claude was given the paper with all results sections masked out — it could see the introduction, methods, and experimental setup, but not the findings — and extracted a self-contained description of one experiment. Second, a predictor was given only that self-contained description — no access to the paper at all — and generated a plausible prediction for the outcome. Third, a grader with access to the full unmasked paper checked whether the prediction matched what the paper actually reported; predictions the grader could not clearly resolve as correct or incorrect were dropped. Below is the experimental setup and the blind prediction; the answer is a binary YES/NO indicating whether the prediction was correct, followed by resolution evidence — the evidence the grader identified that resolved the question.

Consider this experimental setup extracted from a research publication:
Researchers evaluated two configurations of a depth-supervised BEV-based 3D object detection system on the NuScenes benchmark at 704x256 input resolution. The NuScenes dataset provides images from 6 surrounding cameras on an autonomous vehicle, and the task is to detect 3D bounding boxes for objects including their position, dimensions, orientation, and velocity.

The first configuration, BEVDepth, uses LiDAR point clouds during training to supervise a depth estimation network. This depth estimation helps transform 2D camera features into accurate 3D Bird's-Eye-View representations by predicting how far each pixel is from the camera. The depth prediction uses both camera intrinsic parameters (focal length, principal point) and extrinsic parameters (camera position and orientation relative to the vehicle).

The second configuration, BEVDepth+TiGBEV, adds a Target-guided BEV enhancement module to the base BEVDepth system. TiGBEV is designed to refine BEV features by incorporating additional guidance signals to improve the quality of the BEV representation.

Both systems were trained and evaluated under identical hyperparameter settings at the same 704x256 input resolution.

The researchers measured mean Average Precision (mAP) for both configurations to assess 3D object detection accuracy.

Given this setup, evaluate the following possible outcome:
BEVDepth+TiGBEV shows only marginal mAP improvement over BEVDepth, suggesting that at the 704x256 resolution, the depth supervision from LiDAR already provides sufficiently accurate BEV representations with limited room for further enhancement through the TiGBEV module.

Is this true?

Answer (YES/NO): NO